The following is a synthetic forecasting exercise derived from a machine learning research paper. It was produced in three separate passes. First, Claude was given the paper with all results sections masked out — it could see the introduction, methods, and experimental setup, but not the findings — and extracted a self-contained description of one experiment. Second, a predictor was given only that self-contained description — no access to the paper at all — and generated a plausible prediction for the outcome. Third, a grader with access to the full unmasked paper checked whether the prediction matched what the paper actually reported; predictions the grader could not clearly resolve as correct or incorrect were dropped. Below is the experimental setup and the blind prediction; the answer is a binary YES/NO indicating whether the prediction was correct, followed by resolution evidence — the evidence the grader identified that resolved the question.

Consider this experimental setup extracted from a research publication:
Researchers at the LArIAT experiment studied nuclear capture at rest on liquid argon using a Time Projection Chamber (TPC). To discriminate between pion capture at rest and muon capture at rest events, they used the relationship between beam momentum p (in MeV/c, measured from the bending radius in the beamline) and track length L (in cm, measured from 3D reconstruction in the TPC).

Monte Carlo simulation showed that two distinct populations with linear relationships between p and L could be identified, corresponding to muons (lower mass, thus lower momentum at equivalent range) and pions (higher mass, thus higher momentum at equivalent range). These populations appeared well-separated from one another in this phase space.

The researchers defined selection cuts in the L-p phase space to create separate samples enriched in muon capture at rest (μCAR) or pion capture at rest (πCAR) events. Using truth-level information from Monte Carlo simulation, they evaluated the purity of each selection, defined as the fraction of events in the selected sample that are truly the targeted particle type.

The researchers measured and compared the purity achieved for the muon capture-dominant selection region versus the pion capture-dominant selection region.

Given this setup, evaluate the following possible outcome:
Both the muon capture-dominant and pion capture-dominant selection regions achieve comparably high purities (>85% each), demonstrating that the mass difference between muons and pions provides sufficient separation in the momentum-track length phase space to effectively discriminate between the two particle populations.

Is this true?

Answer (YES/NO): NO